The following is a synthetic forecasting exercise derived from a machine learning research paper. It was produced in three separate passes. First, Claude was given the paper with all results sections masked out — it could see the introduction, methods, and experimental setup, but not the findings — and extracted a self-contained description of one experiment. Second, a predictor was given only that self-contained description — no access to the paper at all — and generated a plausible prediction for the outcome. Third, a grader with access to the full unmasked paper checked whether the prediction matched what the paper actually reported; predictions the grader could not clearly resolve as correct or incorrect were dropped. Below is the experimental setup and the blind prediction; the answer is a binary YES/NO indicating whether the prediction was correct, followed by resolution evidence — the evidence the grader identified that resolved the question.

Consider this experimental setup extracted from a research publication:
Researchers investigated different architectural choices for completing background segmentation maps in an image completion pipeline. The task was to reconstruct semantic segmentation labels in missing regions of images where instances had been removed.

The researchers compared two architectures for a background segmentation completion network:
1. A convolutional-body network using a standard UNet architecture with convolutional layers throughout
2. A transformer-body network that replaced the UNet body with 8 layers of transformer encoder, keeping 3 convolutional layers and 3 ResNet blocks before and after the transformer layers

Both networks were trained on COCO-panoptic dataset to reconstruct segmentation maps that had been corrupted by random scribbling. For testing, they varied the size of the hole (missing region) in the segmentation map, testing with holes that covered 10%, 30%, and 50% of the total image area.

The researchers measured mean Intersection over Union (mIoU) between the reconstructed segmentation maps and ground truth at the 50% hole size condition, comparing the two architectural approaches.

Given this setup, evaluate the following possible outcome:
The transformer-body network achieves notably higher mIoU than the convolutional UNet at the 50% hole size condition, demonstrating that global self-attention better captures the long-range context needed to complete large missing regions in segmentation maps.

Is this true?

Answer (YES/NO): YES